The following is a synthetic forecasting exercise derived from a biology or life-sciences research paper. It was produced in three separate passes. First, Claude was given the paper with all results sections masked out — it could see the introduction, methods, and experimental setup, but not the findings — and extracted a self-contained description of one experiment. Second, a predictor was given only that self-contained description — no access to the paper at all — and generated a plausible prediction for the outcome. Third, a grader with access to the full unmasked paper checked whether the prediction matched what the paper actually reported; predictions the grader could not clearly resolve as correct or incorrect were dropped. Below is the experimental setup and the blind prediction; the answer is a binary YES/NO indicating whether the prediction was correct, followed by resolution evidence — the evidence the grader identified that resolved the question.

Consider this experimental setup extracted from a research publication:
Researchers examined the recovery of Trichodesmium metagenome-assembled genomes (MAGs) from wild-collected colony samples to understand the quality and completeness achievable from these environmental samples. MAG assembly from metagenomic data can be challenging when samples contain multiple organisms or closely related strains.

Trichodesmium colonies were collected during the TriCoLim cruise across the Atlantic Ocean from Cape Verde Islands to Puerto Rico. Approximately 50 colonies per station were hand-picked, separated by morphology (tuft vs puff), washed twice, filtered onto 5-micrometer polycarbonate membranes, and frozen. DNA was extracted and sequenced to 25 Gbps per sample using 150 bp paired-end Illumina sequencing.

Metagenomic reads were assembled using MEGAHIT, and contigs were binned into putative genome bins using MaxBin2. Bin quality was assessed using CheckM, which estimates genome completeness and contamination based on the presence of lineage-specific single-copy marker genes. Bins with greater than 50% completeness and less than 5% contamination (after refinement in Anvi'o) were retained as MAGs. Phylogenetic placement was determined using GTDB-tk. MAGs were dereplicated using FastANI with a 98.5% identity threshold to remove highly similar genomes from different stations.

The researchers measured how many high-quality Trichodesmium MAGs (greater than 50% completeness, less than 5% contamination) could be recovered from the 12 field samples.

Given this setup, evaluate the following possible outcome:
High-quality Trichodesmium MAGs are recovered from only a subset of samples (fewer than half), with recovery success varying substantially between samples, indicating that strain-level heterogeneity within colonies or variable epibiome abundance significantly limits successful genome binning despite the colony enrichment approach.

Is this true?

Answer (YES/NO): NO